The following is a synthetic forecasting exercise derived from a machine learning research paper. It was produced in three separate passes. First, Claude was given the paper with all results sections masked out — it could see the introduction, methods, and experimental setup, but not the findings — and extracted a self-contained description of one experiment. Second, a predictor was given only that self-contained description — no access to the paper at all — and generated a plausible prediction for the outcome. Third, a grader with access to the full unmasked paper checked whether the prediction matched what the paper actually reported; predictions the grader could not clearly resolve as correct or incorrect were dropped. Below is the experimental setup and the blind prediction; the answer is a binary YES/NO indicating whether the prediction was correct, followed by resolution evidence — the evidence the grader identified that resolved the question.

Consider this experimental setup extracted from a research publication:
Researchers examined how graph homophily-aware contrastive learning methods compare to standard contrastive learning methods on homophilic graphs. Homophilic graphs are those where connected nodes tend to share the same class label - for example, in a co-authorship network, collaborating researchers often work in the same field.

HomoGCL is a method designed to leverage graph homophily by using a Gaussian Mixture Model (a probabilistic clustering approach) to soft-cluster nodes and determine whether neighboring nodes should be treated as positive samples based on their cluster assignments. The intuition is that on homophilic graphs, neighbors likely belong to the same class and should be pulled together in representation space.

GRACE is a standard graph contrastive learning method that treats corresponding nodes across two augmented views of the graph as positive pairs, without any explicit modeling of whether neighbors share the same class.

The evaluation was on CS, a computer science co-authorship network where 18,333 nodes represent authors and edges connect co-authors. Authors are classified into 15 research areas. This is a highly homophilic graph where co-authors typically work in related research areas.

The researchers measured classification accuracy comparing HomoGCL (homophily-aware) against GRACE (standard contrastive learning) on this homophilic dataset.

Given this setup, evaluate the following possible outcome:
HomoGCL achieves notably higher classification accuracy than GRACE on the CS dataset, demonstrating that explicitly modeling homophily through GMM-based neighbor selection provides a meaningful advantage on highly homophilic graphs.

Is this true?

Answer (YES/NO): NO